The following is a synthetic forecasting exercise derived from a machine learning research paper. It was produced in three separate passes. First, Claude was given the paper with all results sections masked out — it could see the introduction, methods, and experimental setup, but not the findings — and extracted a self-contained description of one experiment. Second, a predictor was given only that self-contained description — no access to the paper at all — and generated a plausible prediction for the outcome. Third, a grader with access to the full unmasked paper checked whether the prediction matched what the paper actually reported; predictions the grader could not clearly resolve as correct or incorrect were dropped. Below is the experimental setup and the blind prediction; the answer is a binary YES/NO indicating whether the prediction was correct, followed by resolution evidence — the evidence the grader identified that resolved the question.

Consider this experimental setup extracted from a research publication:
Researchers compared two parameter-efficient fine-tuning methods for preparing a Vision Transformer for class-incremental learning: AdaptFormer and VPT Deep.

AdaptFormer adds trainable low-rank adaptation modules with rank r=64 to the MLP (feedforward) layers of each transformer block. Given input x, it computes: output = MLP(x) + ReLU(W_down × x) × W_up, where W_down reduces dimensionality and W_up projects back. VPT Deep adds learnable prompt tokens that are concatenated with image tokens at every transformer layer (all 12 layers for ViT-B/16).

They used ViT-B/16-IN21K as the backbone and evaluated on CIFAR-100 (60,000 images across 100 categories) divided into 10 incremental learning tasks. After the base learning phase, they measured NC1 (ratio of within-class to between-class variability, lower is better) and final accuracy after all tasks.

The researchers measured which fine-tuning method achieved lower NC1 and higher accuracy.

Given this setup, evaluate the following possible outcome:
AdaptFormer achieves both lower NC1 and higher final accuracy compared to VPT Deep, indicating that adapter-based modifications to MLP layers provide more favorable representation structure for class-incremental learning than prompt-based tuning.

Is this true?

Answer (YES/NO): NO